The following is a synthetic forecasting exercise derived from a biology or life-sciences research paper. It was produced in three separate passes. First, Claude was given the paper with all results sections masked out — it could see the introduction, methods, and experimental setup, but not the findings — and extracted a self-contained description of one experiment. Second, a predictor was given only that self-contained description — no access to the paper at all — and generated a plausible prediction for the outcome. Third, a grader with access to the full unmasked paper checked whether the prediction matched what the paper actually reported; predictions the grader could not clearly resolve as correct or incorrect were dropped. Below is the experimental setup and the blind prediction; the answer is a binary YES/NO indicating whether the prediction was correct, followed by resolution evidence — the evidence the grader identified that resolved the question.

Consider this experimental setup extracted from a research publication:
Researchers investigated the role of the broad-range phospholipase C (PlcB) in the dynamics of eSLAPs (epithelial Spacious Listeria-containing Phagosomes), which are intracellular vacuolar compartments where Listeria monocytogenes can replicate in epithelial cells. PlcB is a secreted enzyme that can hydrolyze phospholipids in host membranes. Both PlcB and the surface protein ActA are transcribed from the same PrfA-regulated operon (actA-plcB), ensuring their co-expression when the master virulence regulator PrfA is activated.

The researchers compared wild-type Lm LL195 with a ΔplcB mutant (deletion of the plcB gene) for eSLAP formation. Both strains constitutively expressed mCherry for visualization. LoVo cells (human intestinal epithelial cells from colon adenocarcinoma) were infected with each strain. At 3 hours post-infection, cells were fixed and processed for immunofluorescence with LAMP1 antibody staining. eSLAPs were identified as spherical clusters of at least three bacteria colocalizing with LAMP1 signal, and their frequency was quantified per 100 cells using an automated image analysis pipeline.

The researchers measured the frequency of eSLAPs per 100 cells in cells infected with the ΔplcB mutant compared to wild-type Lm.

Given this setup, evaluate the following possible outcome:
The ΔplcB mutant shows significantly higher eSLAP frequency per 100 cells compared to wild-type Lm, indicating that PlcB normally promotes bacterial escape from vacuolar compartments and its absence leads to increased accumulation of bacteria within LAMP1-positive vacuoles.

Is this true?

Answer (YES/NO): YES